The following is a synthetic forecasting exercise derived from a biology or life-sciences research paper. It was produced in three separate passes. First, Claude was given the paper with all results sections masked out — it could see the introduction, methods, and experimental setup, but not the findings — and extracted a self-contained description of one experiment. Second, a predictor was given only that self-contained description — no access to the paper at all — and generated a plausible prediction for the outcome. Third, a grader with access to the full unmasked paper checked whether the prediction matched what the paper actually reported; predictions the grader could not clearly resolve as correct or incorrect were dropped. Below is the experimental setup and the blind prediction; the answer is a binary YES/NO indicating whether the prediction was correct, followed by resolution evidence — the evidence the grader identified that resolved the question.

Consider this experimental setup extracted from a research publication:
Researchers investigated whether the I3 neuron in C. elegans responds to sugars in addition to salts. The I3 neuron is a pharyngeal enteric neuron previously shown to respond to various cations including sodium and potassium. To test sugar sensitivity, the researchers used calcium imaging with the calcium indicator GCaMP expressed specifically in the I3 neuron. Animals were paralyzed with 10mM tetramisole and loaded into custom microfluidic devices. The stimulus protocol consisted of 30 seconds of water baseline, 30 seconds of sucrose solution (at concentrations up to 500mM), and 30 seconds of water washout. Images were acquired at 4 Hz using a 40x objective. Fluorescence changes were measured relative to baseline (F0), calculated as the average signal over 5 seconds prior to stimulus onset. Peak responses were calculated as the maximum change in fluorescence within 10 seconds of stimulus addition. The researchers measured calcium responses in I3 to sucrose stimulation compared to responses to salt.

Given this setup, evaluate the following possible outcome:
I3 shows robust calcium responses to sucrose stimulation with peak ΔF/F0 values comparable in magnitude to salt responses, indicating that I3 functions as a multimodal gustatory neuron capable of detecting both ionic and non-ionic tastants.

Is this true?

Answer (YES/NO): NO